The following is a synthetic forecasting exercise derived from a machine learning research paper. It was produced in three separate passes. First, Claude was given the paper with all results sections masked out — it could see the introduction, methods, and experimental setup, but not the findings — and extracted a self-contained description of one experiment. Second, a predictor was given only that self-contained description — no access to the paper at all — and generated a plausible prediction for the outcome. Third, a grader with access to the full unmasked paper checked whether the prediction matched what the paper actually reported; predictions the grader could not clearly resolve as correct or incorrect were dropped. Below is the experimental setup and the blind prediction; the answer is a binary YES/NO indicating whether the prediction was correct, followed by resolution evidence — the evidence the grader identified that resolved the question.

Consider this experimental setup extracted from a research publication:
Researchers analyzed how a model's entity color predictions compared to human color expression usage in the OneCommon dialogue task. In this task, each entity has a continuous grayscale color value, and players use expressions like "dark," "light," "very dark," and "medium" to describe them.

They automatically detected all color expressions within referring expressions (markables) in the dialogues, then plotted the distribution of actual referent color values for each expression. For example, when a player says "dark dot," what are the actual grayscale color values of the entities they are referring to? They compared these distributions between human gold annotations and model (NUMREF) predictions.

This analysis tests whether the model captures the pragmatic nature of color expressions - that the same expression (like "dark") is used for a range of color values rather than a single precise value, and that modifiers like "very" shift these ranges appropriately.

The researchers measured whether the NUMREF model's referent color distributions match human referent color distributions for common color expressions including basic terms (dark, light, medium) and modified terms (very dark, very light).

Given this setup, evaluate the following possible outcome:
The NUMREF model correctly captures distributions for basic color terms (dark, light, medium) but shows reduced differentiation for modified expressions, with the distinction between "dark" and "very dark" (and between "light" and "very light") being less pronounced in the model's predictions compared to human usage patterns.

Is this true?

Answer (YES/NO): NO